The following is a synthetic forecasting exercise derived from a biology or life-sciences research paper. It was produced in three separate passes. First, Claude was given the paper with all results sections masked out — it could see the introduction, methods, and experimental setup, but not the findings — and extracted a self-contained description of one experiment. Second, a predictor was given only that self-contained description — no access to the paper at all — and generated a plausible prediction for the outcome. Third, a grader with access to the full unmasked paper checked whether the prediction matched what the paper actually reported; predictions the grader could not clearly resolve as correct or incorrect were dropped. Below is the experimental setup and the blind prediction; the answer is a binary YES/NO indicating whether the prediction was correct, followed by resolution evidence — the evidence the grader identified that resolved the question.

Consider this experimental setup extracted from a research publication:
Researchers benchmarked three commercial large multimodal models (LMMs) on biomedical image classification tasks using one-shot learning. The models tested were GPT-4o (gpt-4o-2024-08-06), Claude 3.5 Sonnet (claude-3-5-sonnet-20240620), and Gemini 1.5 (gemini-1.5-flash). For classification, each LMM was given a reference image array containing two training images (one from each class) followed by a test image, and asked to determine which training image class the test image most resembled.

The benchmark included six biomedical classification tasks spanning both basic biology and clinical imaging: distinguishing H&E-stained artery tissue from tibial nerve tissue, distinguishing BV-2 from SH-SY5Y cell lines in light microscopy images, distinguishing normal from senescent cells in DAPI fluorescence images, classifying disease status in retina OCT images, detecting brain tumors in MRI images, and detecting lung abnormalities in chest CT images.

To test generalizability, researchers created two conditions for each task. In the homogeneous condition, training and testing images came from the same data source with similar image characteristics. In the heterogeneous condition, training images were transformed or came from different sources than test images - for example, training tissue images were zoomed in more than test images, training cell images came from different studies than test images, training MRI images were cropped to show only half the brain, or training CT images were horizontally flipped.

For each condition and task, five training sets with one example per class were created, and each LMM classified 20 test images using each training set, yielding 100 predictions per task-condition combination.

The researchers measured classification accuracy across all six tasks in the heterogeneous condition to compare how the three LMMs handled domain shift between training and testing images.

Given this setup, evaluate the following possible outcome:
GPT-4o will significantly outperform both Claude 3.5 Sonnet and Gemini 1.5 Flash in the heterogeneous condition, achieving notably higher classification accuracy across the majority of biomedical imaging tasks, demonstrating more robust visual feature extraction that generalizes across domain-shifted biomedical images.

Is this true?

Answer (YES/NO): YES